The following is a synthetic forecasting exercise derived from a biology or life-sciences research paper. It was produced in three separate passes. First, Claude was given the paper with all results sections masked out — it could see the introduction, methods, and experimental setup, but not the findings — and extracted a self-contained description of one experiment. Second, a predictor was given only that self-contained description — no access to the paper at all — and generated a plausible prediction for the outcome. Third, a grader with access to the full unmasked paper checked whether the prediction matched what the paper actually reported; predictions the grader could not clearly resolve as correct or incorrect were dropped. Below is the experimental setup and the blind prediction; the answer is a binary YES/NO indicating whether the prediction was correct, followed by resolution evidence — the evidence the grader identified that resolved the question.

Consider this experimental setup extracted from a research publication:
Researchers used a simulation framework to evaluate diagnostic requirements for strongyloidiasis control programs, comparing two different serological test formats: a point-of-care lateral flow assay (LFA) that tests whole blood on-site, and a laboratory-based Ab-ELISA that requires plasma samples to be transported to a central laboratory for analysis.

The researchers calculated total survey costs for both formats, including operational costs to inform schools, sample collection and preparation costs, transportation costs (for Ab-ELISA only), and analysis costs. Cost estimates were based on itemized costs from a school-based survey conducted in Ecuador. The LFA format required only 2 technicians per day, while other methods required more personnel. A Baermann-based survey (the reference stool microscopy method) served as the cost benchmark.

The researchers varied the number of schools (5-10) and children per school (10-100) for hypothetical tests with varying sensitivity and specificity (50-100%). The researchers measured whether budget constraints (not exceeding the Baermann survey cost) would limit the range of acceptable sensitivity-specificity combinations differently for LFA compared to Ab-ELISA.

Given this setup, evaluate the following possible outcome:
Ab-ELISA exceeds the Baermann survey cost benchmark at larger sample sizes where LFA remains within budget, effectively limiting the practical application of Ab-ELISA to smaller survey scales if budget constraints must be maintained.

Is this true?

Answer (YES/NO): YES